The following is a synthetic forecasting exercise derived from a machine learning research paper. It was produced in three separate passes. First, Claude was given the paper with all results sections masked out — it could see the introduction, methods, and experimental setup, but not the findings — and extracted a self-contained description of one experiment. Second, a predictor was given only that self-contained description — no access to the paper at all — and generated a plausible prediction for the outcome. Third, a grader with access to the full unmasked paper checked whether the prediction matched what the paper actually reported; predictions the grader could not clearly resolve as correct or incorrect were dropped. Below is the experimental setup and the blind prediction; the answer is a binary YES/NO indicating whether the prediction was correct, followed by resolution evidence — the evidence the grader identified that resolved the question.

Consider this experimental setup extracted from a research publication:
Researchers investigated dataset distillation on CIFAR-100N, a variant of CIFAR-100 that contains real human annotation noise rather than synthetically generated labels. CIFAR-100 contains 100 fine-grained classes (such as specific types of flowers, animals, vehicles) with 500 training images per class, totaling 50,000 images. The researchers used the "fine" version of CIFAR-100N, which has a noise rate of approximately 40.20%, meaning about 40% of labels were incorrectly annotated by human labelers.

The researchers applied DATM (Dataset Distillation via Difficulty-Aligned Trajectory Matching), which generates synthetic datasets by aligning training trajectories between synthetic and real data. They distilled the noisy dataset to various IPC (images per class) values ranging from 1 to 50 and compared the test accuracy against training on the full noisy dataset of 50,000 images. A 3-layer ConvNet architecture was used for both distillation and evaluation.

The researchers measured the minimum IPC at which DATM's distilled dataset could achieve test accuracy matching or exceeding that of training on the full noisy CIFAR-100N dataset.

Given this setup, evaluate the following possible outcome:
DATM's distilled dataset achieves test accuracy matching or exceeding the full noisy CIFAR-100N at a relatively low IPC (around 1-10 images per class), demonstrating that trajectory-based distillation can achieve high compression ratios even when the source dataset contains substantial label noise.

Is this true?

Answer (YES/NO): YES